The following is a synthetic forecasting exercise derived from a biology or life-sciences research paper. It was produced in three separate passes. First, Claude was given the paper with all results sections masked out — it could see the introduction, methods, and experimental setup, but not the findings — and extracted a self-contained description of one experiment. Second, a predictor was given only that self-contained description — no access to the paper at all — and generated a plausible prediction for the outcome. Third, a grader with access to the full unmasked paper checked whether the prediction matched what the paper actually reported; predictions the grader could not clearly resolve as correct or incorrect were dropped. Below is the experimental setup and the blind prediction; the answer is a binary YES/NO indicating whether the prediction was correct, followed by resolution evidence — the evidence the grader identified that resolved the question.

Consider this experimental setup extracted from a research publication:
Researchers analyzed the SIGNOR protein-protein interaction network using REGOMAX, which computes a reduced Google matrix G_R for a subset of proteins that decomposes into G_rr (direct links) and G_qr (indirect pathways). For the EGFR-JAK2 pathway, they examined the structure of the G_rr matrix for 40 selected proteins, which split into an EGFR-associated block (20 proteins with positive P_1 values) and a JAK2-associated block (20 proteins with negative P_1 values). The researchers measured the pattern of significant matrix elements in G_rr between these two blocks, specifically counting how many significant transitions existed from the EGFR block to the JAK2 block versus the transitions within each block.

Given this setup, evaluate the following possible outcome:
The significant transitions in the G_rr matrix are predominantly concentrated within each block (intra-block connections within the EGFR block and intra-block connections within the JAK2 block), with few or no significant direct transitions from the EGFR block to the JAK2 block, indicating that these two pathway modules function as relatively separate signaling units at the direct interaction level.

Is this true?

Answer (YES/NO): YES